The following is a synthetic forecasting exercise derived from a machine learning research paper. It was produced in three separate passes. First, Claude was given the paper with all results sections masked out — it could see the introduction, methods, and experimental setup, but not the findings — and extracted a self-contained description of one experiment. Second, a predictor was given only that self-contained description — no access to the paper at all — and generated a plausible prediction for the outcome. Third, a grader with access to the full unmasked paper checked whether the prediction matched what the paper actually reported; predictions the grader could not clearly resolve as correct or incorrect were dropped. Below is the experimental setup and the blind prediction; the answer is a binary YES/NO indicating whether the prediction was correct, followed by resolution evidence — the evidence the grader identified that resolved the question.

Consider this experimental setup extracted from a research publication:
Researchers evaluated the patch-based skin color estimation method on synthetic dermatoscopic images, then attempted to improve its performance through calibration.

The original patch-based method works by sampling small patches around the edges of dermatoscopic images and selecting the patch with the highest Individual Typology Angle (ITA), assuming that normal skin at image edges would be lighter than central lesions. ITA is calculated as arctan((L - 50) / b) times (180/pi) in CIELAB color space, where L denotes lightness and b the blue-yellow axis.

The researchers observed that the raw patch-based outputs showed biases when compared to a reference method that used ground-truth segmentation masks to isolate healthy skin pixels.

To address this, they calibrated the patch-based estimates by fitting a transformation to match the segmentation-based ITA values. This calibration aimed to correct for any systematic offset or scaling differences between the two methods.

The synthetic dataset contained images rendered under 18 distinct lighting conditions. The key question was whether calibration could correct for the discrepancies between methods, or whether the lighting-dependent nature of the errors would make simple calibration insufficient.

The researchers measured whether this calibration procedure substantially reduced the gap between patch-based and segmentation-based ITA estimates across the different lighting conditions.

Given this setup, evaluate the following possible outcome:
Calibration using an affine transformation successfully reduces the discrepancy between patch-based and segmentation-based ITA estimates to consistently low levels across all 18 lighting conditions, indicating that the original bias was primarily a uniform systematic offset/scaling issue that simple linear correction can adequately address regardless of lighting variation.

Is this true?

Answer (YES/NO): NO